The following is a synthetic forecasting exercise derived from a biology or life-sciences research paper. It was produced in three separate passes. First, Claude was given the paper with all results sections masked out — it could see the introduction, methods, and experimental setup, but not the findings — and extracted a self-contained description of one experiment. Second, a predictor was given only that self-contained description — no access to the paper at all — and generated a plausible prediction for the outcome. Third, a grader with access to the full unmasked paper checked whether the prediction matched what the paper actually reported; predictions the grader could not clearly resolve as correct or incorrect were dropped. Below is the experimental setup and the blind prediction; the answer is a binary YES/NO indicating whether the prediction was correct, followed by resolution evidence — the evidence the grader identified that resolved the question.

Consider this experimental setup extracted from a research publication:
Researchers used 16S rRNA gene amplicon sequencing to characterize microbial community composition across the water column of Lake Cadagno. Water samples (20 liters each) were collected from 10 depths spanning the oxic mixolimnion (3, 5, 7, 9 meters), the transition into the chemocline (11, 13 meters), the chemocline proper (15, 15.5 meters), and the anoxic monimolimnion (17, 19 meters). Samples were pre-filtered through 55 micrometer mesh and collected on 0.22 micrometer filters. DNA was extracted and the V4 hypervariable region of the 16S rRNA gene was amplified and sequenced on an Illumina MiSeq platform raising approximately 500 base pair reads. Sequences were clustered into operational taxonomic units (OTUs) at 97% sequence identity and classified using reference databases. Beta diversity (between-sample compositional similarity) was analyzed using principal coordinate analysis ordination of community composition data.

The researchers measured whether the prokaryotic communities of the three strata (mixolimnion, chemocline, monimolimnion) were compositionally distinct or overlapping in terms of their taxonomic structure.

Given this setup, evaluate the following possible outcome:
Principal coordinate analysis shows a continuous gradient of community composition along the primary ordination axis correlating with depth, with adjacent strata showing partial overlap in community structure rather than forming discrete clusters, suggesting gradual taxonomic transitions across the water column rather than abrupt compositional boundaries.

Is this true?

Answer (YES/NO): NO